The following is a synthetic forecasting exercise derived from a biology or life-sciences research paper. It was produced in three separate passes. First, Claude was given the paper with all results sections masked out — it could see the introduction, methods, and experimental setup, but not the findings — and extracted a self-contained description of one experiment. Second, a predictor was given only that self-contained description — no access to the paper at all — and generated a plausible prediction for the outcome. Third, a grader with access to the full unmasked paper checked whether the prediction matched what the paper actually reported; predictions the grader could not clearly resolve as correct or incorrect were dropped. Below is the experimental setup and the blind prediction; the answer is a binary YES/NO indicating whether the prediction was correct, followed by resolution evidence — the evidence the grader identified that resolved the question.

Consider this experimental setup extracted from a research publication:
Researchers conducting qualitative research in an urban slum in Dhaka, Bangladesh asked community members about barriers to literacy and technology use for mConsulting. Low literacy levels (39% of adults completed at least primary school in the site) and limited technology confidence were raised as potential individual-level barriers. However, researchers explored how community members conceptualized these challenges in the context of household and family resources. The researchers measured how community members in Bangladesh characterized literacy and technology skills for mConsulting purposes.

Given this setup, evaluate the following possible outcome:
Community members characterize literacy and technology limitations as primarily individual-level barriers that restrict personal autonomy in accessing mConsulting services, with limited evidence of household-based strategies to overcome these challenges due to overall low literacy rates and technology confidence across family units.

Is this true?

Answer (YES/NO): NO